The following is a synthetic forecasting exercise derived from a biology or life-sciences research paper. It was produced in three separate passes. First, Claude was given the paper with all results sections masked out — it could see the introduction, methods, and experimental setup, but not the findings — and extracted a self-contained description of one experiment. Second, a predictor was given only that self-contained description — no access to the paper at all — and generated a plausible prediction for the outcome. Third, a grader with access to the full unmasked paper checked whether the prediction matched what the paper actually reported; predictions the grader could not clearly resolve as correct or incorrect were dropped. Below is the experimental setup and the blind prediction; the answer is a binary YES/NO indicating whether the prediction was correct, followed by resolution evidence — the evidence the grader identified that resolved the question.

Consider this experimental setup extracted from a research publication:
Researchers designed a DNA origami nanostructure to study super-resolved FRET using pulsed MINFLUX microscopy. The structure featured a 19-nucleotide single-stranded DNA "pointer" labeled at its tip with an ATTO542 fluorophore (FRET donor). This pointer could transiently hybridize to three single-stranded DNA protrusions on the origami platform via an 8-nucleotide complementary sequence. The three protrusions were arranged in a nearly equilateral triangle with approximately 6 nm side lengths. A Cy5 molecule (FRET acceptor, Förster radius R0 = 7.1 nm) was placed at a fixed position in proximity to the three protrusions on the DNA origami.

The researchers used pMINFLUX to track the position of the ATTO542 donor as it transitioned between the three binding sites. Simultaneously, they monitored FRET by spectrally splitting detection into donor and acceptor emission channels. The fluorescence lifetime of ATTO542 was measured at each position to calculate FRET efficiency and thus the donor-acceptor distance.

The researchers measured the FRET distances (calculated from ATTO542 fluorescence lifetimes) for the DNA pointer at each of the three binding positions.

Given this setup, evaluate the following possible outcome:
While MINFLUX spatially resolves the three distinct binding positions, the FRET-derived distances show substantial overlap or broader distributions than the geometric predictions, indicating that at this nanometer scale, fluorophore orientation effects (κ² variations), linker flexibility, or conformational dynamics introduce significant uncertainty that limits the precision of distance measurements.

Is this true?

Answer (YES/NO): NO